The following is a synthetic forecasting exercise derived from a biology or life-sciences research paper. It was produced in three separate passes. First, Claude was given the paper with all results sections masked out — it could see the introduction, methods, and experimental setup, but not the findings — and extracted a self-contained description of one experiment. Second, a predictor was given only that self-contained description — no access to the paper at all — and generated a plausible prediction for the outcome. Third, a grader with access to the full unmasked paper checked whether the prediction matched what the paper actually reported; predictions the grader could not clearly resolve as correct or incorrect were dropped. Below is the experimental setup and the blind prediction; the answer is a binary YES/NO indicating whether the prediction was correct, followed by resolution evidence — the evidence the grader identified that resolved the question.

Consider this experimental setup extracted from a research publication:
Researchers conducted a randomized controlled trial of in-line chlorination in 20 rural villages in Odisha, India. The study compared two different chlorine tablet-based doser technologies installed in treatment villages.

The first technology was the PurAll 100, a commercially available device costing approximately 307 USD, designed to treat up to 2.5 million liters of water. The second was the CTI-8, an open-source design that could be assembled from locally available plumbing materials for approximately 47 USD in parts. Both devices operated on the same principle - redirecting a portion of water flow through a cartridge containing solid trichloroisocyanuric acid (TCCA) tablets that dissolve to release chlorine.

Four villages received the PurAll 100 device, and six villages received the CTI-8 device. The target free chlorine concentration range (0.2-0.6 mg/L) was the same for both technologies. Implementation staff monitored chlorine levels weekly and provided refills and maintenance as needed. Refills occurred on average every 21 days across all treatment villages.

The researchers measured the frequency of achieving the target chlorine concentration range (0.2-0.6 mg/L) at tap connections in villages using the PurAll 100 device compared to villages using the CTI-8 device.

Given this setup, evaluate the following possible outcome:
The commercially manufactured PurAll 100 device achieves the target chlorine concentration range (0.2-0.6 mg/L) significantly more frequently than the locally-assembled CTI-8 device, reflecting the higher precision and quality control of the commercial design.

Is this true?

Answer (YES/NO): NO